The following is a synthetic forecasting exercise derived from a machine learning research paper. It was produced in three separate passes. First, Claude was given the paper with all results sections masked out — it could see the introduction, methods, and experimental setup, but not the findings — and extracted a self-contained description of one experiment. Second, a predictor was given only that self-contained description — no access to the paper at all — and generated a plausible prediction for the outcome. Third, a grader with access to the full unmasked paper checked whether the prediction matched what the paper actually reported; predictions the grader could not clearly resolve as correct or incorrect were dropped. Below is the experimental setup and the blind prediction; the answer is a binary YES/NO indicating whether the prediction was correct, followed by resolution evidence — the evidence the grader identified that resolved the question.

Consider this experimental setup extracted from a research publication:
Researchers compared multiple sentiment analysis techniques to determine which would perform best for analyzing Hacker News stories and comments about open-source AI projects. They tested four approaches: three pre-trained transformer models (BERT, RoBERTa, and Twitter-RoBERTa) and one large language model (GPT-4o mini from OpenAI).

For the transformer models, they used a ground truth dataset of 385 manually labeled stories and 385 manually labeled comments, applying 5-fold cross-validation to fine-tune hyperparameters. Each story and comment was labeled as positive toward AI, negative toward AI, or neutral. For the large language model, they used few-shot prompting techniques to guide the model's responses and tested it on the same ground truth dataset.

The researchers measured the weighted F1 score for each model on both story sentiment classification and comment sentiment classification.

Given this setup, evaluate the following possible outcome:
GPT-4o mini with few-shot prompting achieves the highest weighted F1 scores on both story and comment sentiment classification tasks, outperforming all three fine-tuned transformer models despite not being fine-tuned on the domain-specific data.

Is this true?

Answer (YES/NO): YES